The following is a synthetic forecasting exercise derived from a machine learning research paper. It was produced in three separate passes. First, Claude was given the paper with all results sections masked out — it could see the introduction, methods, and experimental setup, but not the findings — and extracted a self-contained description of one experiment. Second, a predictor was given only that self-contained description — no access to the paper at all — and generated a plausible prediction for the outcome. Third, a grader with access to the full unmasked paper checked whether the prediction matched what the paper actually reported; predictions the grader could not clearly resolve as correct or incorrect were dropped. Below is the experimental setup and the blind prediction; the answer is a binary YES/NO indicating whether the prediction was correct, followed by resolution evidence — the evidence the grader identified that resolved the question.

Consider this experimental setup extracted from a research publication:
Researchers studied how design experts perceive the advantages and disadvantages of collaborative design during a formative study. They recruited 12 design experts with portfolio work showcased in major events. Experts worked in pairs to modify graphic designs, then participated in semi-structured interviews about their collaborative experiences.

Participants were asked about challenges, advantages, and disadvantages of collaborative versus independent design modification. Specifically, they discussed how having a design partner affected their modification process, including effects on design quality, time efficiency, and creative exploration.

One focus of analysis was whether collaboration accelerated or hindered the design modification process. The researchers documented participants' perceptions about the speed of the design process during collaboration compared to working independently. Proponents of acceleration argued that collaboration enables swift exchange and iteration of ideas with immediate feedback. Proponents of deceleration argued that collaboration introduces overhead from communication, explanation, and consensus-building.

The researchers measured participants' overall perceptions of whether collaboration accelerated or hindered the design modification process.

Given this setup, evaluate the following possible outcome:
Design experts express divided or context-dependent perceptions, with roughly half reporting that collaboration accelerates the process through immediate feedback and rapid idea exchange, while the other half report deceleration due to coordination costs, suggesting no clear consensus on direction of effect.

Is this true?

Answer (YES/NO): NO